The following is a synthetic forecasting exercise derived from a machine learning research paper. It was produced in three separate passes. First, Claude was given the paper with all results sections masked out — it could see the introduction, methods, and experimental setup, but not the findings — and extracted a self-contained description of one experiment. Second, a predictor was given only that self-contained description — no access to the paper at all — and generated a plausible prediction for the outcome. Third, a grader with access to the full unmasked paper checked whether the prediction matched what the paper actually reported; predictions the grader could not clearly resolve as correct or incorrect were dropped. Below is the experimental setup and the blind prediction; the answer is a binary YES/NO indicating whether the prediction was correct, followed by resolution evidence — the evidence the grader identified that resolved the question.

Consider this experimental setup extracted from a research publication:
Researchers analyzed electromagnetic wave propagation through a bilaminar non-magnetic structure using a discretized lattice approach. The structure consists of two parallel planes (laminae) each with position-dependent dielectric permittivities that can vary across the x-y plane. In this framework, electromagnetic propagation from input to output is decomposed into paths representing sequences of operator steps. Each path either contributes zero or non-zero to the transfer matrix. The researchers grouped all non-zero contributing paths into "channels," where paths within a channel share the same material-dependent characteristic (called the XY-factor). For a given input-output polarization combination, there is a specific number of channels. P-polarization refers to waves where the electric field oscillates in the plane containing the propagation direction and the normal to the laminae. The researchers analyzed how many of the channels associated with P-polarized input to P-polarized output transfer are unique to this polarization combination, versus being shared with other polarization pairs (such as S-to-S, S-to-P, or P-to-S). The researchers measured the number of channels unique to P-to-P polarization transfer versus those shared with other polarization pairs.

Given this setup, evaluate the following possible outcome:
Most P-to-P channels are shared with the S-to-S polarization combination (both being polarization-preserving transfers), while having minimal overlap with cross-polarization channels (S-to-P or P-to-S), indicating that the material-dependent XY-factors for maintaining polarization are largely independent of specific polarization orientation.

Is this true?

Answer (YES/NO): NO